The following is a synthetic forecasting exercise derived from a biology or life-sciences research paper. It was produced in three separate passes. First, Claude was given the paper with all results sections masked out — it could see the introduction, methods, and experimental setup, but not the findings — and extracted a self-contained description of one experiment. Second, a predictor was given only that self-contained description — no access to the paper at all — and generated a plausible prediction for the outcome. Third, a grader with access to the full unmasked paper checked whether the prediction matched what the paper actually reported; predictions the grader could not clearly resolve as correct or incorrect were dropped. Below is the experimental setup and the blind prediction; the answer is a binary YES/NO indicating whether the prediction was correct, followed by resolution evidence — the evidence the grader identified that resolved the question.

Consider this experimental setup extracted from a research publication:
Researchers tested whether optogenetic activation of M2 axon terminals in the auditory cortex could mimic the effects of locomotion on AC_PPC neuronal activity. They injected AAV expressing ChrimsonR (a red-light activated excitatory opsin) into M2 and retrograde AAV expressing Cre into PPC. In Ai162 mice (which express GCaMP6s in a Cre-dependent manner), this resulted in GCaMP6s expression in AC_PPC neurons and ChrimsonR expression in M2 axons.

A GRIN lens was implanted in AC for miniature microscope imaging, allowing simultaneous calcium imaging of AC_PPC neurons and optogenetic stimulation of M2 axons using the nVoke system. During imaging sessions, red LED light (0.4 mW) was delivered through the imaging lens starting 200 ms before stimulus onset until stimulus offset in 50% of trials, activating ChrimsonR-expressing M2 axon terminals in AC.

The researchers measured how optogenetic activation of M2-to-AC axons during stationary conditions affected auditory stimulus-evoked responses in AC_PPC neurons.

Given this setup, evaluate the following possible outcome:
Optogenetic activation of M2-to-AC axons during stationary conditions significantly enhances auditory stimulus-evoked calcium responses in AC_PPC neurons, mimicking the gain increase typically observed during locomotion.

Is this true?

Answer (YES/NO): NO